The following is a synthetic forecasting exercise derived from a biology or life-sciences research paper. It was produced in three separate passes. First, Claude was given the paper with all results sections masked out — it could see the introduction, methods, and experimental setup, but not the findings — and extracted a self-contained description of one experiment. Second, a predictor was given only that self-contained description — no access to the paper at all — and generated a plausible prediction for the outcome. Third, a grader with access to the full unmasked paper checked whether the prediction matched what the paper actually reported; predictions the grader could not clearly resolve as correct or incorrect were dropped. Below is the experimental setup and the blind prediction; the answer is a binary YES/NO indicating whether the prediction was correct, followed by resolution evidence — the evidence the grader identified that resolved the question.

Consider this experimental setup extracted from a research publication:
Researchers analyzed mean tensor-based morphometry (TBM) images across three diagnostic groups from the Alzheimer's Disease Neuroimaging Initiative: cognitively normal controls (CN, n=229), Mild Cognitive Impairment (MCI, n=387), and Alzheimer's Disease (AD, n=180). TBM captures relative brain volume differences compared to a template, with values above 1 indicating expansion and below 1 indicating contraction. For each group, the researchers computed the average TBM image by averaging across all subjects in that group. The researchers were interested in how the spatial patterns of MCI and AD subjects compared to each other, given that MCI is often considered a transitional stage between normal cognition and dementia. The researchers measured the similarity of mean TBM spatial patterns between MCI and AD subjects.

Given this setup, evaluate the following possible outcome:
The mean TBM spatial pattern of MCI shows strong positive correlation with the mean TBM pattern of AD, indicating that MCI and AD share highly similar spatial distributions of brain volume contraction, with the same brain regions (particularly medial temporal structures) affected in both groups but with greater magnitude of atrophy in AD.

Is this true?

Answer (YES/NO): NO